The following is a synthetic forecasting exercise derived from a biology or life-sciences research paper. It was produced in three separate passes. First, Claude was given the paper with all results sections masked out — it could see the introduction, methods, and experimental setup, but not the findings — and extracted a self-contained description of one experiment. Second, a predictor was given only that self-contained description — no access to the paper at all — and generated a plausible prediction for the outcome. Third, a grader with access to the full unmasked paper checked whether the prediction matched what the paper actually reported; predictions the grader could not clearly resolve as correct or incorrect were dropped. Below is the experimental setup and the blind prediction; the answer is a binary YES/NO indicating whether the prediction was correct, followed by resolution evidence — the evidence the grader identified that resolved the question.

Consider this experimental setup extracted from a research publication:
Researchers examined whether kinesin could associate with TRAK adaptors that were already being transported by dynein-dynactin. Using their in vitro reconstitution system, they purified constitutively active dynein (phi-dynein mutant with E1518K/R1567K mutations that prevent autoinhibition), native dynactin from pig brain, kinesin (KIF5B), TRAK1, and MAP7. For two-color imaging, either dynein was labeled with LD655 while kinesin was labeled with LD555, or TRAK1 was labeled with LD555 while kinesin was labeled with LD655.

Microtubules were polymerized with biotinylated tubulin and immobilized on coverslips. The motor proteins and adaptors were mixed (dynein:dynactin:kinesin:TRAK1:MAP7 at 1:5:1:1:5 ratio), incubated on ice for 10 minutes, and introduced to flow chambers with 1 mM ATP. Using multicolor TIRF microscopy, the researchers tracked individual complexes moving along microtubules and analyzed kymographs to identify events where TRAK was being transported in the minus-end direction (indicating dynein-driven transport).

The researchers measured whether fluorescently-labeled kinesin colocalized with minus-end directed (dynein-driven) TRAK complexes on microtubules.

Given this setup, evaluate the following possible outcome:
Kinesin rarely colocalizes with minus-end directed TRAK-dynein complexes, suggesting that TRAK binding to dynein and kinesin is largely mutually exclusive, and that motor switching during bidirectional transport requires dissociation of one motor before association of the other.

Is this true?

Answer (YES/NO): YES